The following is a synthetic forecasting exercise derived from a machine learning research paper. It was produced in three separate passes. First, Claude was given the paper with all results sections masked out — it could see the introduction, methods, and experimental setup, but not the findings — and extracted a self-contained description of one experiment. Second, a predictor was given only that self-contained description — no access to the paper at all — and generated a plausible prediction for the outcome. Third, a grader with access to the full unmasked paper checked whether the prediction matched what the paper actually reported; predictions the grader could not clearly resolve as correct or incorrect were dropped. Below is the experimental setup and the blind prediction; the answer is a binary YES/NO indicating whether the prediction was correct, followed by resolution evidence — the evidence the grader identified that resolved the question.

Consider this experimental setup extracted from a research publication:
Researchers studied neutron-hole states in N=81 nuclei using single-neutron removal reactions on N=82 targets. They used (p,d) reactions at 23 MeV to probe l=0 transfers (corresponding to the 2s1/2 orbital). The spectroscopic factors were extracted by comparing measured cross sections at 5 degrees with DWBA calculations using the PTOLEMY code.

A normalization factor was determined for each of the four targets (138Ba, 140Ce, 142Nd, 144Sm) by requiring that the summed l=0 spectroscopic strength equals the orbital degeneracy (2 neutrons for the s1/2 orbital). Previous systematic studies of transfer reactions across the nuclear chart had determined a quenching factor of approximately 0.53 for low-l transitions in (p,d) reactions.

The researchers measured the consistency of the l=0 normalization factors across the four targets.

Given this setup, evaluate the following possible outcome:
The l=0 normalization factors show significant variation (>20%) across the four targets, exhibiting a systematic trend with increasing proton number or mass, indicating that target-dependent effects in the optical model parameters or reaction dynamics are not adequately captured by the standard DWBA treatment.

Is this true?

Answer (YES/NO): NO